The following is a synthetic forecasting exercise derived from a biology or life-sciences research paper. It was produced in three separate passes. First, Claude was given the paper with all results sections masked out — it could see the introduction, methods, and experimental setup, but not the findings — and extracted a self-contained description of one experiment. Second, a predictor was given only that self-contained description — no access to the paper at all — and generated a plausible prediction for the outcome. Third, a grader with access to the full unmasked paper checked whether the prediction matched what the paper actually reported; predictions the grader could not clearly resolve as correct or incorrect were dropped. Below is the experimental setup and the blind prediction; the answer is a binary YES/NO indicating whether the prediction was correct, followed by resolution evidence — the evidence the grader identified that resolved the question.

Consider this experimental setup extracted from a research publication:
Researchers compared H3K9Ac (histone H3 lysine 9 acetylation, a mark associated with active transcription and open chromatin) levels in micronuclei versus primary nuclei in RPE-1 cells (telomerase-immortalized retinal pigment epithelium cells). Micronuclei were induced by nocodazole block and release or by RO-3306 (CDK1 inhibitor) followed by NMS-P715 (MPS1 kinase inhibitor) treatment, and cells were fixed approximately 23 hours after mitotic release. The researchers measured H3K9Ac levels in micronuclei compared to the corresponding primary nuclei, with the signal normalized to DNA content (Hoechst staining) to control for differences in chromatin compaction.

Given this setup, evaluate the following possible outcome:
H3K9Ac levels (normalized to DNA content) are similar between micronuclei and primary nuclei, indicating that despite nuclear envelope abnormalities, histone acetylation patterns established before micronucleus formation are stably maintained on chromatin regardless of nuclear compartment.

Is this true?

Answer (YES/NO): NO